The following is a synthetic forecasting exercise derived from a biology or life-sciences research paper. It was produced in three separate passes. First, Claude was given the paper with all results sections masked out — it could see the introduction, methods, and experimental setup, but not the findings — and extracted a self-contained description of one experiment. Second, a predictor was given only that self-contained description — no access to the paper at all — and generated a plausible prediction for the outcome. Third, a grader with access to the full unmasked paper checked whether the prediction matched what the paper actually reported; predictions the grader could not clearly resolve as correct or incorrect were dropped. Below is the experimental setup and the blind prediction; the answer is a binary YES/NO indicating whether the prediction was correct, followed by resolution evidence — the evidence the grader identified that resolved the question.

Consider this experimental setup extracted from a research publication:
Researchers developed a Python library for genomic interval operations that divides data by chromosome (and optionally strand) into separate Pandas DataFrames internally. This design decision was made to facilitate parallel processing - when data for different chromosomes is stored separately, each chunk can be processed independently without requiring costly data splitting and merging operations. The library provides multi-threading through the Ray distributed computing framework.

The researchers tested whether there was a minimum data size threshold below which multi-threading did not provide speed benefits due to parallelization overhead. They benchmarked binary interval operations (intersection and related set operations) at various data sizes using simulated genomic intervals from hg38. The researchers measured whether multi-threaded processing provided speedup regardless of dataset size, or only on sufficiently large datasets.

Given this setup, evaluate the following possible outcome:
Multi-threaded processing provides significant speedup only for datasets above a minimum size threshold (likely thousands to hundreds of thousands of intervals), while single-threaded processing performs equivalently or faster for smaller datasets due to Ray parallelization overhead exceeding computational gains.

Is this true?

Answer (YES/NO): YES